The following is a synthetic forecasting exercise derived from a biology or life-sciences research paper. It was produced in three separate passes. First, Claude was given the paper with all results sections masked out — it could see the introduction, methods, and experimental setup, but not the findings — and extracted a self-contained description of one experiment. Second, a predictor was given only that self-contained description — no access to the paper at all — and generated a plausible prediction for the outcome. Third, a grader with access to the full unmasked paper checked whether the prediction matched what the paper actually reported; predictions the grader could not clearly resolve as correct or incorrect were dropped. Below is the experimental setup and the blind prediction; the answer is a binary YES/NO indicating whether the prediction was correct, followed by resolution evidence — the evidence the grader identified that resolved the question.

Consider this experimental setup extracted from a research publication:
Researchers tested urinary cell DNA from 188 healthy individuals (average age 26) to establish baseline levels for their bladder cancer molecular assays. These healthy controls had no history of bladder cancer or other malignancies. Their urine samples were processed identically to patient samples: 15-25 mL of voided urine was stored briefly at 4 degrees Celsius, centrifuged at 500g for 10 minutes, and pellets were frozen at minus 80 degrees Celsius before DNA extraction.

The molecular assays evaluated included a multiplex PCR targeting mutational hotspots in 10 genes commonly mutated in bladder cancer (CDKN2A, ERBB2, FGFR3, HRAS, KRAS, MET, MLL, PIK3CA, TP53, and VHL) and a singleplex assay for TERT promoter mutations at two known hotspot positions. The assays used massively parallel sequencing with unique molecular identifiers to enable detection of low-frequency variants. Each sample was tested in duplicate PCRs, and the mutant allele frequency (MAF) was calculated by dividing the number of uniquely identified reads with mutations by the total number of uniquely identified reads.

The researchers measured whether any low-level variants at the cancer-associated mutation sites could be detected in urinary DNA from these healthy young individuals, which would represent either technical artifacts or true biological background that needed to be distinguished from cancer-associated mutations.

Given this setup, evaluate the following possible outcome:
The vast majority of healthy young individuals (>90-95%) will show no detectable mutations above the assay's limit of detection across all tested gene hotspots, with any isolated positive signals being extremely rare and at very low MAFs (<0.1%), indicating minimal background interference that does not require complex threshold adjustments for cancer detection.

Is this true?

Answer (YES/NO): YES